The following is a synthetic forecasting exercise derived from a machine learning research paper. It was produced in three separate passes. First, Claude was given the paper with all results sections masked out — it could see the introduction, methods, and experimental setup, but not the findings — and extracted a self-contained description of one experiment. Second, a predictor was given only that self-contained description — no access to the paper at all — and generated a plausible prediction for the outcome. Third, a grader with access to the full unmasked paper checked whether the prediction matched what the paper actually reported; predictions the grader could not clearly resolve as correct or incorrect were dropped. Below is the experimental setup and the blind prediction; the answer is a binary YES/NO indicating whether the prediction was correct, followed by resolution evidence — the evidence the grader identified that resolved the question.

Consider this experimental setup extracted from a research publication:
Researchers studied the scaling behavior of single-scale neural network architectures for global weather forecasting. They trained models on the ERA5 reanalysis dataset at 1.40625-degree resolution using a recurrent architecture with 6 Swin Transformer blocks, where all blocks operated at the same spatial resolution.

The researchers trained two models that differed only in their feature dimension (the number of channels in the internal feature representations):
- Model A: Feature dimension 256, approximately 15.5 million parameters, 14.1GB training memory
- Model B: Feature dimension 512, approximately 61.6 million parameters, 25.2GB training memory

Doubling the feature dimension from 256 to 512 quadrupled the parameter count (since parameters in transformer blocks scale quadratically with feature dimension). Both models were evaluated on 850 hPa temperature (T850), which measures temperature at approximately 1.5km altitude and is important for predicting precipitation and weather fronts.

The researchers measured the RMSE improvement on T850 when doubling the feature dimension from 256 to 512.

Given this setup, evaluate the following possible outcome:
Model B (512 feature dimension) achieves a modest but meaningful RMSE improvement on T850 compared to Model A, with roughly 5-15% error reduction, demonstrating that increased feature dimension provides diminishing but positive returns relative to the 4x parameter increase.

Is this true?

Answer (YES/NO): NO